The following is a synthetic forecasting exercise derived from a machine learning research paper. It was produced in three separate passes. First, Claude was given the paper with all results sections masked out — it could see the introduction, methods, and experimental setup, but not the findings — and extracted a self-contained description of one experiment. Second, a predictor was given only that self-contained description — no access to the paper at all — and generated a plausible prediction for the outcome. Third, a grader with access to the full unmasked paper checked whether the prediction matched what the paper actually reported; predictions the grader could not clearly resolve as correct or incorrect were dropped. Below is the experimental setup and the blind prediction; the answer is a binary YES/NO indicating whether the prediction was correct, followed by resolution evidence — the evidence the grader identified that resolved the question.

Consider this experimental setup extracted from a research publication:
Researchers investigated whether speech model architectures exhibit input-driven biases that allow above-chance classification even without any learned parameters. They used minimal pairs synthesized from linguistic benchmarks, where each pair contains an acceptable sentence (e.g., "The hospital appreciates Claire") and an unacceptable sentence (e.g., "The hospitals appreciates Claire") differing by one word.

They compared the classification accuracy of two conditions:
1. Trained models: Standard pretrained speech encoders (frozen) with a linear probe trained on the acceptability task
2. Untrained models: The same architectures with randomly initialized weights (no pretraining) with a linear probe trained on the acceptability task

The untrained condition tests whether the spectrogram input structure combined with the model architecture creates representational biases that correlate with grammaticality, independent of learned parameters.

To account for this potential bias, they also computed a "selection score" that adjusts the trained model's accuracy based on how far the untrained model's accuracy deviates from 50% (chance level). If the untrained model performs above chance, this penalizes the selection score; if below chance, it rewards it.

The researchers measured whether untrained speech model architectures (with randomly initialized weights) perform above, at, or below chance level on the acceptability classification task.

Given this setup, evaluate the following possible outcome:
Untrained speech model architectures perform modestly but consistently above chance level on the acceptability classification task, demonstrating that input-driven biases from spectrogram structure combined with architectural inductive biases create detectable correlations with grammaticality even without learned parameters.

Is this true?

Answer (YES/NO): YES